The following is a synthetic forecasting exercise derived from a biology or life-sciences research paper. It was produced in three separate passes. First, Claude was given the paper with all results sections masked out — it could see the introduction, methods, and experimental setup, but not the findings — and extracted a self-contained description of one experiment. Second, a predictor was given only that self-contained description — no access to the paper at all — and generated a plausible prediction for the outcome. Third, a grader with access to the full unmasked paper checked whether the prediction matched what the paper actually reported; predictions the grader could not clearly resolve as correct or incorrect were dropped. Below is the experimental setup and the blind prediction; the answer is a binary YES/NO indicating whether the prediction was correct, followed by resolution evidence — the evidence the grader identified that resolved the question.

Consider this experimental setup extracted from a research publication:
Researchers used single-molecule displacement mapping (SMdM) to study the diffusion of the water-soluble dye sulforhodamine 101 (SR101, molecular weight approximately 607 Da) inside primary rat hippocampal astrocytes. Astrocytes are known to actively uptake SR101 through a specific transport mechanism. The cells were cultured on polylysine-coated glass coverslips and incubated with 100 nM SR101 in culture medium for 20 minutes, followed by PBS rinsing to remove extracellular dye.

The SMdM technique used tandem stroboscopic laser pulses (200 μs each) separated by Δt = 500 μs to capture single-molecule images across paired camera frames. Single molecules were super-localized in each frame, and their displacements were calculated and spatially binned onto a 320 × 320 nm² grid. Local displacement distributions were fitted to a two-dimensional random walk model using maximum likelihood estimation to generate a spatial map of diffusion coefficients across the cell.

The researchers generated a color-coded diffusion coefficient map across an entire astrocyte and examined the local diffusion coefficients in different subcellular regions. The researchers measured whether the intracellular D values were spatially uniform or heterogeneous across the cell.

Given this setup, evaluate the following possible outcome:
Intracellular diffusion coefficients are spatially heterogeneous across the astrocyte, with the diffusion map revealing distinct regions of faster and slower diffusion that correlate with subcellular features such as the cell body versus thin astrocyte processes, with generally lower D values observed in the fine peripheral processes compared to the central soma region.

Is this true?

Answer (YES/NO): NO